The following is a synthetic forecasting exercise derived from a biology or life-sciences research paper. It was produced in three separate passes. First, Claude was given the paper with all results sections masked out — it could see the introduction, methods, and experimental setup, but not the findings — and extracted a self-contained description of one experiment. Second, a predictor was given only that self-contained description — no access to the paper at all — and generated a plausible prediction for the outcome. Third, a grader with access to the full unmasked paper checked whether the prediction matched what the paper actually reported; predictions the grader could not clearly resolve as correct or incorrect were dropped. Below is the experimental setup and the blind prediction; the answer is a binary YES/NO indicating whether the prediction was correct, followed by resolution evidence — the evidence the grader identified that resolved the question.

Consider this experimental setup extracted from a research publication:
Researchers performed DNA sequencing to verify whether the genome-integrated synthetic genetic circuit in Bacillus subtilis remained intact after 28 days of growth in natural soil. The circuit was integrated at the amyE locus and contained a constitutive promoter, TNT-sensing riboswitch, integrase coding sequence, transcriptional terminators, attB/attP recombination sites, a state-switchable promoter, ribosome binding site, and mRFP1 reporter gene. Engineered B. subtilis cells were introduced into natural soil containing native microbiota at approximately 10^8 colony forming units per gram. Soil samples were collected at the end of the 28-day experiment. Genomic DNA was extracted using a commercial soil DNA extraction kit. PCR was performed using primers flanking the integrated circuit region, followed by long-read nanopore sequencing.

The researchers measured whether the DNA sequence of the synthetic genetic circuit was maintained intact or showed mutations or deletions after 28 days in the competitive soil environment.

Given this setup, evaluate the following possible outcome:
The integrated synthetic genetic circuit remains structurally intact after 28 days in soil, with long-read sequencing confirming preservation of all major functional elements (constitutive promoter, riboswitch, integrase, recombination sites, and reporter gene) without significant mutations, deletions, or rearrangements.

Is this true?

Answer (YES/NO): YES